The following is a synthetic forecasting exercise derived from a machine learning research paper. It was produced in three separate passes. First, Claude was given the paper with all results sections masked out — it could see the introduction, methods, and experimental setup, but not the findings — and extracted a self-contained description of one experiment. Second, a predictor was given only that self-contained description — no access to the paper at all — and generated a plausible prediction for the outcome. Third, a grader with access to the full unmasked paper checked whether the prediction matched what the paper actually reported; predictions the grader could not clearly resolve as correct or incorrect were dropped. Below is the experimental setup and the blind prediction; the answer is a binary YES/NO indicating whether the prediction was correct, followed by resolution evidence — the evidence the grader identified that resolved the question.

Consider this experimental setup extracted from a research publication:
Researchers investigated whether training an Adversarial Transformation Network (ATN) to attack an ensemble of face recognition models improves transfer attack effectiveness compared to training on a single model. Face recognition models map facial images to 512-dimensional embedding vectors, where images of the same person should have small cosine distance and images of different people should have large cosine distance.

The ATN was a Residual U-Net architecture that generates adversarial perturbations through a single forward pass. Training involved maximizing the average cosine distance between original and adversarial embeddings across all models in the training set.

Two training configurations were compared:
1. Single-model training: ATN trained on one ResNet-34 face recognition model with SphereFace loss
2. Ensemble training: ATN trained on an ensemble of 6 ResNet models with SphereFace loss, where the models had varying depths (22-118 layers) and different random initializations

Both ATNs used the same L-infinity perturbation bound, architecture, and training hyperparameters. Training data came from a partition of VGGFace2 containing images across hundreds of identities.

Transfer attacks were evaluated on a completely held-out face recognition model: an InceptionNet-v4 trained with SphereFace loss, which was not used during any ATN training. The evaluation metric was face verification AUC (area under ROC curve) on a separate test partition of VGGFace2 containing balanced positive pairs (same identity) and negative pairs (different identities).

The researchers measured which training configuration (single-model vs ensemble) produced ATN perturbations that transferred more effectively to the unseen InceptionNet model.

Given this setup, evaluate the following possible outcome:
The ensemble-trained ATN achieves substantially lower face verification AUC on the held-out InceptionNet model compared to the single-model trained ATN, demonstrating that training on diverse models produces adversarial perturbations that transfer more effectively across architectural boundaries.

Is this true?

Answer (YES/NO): YES